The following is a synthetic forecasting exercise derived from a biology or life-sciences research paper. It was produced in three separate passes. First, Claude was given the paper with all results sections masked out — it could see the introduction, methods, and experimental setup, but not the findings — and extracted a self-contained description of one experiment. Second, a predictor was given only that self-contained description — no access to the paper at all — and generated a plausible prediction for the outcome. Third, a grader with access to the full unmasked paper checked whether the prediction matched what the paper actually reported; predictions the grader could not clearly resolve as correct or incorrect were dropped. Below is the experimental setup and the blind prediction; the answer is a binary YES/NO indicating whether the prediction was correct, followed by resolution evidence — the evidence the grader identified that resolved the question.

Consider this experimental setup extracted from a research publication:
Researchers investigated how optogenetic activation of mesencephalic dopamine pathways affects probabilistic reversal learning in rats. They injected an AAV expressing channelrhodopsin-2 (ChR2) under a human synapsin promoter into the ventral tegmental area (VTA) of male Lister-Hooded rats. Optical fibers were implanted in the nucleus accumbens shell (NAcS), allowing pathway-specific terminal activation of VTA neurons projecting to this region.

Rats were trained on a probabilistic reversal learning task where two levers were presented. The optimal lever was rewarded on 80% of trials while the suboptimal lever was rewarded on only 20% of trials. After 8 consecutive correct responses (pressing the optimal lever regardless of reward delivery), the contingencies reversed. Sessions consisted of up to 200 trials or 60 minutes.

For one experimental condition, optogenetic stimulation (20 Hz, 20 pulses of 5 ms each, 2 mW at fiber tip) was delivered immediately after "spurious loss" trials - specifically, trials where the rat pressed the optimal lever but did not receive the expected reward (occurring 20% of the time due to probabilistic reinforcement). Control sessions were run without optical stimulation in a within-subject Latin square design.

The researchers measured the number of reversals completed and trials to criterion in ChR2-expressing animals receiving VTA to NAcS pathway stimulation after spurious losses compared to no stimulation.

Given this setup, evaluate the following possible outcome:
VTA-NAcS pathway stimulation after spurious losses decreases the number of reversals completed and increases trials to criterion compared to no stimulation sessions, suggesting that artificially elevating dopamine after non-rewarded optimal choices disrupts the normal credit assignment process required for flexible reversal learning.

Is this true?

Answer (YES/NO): NO